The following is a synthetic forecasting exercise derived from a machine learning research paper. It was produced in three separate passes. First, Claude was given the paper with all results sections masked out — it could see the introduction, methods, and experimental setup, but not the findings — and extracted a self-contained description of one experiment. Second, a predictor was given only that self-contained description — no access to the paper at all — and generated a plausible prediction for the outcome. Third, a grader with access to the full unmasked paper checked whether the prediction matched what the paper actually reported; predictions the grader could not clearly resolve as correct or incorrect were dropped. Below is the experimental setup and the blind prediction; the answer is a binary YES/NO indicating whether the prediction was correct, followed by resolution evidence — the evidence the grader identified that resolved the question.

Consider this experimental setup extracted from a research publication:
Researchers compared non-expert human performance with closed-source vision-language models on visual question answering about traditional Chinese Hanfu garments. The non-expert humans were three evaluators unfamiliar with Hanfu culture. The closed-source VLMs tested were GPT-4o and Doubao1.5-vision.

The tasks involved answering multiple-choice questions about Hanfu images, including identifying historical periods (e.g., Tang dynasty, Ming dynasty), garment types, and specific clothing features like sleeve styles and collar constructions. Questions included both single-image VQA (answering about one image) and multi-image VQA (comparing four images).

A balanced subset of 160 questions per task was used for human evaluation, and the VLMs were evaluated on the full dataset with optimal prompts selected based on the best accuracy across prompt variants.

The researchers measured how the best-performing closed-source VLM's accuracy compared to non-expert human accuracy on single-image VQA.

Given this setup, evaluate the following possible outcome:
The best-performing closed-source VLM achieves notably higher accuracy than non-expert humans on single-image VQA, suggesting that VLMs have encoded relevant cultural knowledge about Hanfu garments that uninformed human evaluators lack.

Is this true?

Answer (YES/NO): NO